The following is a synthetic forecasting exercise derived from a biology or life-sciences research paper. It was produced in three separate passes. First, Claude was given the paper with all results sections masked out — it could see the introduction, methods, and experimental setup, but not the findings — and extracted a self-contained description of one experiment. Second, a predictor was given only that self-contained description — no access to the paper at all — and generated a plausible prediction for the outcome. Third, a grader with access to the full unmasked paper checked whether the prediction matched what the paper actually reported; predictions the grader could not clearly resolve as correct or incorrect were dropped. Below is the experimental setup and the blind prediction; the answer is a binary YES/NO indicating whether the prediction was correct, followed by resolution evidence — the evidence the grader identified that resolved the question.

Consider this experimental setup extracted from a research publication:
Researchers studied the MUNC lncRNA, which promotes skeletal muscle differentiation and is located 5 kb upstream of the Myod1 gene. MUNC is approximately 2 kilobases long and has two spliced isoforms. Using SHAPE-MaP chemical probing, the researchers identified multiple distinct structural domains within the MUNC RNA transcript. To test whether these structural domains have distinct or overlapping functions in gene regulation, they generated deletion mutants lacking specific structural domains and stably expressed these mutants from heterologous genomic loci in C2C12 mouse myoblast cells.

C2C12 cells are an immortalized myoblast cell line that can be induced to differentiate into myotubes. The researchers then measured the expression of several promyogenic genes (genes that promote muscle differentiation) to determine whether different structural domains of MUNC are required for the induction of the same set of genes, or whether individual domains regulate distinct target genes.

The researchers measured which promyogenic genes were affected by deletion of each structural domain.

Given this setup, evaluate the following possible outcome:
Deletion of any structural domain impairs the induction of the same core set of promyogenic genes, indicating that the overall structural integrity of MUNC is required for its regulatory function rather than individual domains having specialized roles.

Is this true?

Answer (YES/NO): NO